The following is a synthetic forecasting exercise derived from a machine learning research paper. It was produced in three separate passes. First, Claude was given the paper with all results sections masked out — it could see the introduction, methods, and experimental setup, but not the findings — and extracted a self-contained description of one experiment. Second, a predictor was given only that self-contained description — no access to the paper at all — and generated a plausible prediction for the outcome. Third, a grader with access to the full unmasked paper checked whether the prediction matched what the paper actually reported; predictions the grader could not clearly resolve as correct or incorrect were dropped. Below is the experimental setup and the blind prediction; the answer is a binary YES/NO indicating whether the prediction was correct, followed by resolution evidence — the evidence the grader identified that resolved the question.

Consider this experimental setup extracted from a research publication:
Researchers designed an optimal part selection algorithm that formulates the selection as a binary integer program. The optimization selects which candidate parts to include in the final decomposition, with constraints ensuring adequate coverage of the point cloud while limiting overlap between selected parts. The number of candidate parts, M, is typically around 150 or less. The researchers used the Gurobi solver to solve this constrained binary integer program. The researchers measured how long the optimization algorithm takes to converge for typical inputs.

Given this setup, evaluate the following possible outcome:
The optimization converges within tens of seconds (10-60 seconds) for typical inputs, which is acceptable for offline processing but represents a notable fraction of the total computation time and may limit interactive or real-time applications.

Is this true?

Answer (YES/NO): NO